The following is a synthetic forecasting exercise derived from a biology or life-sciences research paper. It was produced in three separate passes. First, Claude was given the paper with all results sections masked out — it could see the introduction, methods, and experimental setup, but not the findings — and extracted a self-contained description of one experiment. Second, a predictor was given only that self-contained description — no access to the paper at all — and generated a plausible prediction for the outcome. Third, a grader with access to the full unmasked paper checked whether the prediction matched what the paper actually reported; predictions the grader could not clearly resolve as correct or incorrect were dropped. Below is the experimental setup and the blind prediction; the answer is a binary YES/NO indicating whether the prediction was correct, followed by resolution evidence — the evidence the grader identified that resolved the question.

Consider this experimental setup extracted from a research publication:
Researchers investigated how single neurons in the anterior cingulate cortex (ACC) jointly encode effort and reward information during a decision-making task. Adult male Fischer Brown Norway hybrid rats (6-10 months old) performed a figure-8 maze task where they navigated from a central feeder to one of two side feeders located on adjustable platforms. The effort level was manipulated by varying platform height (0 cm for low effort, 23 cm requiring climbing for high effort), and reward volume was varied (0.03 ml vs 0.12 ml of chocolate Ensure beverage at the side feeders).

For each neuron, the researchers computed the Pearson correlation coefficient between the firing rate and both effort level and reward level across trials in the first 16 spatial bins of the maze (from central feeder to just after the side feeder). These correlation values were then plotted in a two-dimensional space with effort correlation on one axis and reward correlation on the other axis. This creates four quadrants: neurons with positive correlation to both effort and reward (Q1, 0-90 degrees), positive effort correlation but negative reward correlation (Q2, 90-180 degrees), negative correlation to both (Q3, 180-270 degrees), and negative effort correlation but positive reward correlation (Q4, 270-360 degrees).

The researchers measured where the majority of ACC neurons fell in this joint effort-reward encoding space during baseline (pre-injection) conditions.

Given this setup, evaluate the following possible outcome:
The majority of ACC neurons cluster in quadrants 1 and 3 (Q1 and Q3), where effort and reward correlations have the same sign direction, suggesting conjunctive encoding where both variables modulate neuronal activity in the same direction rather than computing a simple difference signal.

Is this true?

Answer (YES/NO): NO